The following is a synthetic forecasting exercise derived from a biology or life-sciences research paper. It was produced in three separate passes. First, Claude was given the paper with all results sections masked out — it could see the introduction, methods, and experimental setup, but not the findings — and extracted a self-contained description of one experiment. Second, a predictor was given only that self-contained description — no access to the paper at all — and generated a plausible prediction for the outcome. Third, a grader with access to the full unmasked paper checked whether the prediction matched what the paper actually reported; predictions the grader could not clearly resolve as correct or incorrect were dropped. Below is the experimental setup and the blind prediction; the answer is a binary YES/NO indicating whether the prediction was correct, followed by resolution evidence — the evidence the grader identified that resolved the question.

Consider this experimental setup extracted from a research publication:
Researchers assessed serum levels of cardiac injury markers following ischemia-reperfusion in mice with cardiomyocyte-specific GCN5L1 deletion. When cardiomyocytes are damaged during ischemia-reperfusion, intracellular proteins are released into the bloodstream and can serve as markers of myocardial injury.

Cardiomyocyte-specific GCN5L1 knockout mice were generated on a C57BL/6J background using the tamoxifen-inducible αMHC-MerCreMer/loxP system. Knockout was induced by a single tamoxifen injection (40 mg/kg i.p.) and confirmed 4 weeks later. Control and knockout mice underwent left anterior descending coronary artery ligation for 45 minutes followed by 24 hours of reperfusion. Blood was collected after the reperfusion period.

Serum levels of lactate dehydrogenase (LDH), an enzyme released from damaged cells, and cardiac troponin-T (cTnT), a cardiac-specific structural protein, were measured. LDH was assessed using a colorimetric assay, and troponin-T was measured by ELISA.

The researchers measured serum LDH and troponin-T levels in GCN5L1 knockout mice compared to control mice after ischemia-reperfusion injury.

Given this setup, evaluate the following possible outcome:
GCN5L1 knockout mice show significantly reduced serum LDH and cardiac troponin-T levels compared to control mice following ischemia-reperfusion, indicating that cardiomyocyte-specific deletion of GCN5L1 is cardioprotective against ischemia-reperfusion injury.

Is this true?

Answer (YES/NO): NO